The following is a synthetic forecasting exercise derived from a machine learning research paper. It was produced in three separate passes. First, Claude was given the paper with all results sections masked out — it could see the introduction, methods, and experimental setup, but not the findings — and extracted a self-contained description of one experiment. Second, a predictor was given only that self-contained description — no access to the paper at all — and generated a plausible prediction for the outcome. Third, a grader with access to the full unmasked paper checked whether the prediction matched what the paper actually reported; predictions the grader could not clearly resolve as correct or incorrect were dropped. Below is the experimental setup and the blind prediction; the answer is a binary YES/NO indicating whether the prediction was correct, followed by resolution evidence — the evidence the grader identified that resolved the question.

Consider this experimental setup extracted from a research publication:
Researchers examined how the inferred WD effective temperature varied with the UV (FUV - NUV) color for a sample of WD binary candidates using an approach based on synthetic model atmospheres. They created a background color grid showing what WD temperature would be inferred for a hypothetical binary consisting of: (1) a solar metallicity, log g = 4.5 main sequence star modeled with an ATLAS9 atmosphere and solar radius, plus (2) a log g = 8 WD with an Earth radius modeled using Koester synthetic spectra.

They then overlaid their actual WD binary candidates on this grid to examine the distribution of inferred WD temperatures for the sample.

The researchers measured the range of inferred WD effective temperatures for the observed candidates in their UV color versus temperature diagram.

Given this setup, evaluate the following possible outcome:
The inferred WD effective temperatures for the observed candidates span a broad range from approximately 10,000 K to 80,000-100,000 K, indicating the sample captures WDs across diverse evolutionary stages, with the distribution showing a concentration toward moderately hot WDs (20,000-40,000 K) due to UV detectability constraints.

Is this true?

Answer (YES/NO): NO